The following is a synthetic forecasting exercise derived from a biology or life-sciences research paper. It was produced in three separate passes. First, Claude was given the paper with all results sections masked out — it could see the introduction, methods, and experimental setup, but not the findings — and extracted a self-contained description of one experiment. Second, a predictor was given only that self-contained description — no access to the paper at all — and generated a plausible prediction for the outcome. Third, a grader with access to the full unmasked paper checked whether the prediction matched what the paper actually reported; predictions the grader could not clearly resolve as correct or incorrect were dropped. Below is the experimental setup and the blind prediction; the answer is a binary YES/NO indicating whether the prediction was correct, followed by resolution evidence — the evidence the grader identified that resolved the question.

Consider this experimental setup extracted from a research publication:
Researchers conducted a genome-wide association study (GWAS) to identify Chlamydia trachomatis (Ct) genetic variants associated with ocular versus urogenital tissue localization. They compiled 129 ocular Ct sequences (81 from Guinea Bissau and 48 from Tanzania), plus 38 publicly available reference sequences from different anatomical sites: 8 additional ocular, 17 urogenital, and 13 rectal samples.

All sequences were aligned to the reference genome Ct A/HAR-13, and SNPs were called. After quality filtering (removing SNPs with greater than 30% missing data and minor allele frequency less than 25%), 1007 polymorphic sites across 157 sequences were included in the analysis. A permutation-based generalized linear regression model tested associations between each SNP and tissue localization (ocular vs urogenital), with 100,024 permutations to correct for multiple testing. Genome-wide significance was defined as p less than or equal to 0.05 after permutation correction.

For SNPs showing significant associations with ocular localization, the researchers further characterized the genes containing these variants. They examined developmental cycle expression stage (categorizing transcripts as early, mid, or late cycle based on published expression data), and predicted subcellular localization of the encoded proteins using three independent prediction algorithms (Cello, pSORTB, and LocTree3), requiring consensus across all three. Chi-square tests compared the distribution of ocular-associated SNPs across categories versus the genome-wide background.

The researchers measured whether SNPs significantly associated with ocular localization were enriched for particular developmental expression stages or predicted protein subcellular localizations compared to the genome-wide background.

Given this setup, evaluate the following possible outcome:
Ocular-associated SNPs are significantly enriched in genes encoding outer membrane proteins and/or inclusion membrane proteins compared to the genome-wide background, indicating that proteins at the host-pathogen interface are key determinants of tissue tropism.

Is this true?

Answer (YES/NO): NO